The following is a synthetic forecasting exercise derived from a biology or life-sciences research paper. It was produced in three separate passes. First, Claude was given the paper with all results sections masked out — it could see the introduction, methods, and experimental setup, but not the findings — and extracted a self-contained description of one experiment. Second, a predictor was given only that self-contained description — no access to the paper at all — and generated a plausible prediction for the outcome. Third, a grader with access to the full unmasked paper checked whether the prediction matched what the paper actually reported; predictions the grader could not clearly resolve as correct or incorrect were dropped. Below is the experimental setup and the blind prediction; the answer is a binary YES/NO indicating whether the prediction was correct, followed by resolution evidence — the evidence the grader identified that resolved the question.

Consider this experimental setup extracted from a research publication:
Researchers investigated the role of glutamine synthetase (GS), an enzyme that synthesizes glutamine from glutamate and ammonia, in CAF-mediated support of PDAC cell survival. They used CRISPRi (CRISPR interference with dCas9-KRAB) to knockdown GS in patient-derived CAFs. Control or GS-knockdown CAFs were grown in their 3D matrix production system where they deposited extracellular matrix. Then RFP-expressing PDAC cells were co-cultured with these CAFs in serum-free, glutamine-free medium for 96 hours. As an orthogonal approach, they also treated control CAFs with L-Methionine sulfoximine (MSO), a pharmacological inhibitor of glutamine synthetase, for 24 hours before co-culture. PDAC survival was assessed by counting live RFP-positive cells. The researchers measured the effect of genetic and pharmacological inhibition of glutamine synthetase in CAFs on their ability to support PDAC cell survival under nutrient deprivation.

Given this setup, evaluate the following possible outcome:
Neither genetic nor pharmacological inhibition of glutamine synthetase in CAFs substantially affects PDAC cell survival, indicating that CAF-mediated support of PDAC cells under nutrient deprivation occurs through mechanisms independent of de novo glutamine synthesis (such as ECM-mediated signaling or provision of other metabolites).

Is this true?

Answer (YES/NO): NO